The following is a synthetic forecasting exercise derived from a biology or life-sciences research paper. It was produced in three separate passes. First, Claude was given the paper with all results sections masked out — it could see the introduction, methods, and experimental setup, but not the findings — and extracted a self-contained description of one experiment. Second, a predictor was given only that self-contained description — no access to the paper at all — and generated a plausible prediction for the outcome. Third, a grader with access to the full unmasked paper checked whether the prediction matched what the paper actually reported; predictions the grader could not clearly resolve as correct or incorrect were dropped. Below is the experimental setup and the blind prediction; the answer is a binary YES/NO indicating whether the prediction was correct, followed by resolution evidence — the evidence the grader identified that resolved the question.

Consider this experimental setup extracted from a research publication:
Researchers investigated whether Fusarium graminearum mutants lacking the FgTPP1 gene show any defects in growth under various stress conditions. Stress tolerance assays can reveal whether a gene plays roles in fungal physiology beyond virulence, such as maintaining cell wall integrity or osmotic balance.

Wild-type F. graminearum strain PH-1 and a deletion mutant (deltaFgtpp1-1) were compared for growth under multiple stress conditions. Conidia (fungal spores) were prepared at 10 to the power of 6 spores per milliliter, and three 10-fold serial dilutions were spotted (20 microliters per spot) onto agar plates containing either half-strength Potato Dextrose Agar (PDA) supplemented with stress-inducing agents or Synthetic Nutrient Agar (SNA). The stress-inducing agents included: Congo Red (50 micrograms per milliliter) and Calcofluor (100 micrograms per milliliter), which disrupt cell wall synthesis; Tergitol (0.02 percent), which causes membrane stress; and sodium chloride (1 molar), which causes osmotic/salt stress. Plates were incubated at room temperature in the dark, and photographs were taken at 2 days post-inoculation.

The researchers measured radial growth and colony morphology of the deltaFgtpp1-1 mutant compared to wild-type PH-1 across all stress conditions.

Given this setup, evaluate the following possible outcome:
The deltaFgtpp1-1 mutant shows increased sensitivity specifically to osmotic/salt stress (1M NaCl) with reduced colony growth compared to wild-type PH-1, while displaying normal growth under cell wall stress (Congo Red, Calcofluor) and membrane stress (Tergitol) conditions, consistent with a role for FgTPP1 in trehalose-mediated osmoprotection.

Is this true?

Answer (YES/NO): NO